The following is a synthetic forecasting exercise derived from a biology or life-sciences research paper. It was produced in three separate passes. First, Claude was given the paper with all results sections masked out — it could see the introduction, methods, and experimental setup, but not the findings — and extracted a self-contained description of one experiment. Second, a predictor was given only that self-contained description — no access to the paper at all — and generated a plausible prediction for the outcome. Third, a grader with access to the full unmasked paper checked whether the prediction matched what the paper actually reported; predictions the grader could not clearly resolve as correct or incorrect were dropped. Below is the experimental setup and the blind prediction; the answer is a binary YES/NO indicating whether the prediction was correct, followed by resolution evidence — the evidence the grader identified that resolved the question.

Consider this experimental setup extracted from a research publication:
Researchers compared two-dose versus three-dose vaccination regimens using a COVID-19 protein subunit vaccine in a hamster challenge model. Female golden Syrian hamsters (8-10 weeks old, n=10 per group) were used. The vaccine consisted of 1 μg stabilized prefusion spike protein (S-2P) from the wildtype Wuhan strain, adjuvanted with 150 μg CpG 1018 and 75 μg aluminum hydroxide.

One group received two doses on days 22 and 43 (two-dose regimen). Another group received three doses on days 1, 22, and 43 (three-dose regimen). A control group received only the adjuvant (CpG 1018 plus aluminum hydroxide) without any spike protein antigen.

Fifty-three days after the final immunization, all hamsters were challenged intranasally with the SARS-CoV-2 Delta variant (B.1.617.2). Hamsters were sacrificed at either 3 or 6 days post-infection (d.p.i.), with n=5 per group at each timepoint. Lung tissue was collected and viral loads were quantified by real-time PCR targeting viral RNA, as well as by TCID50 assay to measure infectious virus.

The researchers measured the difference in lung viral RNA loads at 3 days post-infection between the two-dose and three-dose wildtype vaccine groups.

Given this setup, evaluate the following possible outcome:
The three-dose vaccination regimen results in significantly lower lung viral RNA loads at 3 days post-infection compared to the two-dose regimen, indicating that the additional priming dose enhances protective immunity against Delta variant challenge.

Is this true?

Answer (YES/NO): NO